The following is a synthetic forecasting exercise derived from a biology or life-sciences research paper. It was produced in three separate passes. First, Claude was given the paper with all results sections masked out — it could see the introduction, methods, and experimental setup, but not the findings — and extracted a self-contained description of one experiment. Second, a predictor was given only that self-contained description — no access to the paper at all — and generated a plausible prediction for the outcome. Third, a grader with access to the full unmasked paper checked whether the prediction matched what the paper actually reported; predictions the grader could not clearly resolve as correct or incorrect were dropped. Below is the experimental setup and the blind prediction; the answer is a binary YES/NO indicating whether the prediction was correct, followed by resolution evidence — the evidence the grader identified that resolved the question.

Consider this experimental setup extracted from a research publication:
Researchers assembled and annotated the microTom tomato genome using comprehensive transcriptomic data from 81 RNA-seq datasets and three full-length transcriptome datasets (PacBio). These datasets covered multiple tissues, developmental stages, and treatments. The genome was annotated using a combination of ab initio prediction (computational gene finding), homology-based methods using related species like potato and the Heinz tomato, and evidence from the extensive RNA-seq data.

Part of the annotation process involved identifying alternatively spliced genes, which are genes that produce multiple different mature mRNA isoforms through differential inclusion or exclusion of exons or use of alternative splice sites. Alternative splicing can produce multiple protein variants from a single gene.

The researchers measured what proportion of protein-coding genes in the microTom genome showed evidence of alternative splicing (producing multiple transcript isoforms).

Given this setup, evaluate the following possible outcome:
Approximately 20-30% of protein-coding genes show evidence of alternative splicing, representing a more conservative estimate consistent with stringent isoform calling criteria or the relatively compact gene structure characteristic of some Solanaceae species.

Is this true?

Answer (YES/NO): NO